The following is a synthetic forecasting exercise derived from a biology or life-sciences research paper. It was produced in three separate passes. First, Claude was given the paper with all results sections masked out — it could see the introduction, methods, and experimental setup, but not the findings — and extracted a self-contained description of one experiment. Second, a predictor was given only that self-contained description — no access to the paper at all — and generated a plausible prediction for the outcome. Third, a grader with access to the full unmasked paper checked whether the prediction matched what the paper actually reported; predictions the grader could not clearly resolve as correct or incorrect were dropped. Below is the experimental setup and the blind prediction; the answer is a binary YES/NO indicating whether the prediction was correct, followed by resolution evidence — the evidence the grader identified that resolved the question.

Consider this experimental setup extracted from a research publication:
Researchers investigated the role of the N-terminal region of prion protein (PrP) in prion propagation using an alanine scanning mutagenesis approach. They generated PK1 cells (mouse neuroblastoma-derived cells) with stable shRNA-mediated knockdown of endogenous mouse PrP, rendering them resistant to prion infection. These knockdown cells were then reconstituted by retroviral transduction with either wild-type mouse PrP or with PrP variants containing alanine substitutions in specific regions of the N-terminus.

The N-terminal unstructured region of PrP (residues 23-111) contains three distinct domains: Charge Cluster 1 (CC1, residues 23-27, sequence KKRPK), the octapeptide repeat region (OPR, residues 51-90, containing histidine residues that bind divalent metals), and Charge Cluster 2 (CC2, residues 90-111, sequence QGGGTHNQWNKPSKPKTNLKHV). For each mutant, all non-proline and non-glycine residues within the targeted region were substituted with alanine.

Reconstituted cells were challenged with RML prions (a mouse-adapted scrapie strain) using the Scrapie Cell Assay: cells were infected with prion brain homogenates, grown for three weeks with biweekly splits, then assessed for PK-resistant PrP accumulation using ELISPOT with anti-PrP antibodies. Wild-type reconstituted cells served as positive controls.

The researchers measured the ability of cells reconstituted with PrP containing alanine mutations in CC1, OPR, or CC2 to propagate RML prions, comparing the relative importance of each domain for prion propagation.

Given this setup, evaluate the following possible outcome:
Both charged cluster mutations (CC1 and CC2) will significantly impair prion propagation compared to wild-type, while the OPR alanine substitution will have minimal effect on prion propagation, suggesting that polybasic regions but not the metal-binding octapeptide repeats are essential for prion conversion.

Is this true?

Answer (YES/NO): YES